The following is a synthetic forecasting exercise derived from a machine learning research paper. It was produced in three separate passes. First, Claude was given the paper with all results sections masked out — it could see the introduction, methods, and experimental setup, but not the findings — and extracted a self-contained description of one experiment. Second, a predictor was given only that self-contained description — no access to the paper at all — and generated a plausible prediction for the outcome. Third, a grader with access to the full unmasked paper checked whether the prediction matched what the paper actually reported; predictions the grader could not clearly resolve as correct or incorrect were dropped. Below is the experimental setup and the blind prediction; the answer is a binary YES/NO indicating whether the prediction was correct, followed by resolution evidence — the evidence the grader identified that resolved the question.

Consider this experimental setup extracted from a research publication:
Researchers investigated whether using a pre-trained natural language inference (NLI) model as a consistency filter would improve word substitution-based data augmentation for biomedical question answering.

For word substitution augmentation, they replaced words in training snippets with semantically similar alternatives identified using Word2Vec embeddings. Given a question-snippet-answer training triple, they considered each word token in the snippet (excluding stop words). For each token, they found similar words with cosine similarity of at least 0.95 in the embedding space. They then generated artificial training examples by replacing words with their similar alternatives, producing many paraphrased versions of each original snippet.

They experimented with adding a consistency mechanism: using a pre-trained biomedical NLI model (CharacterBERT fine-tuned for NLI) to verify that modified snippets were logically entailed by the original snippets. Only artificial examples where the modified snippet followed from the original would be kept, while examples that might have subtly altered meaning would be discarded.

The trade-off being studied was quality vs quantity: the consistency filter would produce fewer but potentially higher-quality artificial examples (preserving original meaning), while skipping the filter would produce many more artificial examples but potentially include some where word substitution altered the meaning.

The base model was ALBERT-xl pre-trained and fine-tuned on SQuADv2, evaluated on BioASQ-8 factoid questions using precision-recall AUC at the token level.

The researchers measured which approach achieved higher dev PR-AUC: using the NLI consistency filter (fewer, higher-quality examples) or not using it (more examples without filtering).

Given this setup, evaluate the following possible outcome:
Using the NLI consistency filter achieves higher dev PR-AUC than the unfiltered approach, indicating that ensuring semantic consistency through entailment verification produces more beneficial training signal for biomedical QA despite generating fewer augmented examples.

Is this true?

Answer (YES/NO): NO